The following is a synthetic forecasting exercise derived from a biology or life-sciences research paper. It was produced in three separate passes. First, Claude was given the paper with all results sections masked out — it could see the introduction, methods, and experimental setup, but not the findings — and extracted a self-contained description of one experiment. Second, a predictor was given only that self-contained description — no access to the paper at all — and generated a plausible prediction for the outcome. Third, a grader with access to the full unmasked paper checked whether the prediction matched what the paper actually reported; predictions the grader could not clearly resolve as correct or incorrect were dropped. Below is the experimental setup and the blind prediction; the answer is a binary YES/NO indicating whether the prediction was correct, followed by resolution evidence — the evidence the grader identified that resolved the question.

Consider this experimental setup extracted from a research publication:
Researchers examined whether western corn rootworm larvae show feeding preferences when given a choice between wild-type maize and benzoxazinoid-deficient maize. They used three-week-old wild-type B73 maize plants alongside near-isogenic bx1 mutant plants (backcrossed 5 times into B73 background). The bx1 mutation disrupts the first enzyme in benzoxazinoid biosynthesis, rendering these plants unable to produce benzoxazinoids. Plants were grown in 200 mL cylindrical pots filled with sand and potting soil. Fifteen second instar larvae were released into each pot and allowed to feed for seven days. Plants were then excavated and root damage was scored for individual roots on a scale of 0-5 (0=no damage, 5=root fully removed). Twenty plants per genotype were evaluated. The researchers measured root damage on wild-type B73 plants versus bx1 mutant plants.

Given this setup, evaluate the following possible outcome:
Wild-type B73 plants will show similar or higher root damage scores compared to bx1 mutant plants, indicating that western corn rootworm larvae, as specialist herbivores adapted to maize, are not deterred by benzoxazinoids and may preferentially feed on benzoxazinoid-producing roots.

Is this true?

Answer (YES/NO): YES